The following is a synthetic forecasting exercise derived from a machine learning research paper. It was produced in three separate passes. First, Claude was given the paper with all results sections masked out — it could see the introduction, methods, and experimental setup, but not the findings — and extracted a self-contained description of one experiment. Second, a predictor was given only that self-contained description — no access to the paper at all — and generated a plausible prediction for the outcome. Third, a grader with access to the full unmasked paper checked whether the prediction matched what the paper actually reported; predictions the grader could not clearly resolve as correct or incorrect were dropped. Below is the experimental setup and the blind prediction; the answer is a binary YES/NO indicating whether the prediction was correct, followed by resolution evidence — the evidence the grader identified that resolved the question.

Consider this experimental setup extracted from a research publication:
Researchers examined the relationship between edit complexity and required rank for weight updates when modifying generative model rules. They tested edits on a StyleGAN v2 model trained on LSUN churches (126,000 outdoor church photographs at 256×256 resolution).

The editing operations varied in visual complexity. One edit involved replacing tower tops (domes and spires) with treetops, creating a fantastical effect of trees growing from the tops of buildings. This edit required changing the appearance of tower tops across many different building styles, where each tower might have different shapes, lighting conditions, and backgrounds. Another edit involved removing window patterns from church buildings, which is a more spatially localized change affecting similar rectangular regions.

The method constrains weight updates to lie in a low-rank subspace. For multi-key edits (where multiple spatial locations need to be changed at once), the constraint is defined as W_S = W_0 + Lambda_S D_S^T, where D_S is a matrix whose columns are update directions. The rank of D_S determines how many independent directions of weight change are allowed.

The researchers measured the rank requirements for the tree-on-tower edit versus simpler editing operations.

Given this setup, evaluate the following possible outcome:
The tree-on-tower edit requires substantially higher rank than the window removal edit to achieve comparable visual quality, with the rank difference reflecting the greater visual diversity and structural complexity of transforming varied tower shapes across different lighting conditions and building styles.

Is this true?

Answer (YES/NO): NO